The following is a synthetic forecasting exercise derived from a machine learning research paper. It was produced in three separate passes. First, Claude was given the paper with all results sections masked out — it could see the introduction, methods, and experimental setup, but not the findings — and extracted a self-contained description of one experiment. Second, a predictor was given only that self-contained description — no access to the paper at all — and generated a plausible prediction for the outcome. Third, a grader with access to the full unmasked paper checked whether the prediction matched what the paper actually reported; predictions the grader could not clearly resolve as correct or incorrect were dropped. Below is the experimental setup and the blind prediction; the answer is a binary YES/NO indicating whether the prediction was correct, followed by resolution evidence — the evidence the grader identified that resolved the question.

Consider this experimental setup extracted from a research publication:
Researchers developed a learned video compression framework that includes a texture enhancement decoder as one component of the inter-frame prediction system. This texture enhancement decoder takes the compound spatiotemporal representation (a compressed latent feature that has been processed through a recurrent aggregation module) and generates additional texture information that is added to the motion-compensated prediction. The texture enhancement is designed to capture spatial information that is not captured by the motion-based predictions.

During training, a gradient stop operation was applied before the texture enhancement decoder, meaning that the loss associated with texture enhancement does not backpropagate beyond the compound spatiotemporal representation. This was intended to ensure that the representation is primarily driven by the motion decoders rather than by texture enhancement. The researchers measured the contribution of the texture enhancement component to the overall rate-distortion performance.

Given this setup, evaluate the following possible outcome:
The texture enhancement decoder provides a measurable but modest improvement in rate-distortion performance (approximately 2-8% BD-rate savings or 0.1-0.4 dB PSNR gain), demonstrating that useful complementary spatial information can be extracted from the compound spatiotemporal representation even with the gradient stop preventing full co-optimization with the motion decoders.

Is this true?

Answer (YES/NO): NO